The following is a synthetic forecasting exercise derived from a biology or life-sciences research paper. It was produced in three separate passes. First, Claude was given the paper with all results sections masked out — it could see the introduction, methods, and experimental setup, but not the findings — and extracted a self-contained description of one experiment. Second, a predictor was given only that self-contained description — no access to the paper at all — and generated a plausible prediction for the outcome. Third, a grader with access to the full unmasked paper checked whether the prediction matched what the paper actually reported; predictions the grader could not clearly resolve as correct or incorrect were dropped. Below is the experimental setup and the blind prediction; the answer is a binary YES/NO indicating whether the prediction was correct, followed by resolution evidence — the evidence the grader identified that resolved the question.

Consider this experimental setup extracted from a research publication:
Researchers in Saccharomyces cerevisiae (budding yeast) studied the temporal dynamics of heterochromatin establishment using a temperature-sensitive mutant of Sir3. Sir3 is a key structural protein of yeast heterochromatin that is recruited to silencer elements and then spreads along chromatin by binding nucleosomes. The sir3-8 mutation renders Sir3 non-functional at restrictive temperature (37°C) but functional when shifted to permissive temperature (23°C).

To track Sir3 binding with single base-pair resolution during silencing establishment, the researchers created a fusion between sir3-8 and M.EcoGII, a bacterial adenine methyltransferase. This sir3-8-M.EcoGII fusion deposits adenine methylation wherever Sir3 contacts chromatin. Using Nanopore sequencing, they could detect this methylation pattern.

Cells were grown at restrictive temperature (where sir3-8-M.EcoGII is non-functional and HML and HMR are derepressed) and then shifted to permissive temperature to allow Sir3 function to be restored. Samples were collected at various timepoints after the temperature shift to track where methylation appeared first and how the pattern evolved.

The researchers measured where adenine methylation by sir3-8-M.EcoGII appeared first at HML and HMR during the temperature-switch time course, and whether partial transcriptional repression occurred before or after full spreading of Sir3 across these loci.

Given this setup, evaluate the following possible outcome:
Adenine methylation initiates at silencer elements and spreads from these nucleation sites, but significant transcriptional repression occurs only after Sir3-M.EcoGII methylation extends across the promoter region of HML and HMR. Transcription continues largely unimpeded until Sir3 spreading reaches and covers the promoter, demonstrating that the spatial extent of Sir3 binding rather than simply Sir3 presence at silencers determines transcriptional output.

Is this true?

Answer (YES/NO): NO